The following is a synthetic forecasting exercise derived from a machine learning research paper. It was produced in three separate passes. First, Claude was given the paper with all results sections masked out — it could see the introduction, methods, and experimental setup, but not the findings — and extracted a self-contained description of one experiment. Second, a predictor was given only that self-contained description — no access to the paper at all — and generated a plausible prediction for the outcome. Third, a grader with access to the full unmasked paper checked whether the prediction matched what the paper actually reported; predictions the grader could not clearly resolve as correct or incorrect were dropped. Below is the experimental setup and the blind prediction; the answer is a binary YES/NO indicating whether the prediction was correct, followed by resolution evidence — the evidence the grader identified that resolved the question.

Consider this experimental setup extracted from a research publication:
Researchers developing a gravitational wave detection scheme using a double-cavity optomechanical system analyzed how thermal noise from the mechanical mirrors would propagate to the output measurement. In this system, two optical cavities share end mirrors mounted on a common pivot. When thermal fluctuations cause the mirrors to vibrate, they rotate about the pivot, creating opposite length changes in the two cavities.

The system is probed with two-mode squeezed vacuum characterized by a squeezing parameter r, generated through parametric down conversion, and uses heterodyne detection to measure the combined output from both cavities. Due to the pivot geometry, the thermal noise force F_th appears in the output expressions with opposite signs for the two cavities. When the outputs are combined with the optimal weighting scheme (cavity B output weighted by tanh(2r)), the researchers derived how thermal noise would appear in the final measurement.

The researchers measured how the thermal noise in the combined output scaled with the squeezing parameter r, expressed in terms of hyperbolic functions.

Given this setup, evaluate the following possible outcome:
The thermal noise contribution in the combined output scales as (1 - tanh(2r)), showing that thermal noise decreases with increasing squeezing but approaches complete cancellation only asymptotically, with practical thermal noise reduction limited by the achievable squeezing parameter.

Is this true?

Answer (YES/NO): NO